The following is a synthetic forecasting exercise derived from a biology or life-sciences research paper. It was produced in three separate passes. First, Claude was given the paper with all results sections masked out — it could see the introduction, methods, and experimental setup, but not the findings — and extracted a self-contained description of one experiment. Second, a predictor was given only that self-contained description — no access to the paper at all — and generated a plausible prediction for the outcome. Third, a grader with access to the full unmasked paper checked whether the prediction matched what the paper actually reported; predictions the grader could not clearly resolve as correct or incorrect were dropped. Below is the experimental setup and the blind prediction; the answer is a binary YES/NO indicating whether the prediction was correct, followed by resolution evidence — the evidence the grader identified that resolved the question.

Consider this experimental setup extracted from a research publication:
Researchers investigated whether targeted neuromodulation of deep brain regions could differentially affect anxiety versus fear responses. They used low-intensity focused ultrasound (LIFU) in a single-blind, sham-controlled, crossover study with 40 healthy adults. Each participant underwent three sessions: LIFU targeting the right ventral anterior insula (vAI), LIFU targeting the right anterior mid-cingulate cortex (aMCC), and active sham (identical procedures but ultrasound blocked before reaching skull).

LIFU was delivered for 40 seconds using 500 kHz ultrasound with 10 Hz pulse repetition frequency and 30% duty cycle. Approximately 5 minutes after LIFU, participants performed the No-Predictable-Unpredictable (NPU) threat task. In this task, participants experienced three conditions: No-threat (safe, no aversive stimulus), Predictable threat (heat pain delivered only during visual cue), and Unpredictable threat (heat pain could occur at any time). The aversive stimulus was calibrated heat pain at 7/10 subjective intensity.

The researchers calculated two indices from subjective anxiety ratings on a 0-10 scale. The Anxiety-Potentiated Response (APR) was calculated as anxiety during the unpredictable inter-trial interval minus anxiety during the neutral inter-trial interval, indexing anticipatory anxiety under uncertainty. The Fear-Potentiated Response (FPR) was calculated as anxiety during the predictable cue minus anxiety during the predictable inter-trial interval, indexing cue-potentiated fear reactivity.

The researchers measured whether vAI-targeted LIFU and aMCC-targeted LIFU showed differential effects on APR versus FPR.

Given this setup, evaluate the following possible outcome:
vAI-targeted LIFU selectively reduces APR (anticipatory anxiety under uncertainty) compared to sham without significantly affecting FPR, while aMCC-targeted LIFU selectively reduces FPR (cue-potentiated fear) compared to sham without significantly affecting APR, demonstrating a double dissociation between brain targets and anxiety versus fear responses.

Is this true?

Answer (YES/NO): NO